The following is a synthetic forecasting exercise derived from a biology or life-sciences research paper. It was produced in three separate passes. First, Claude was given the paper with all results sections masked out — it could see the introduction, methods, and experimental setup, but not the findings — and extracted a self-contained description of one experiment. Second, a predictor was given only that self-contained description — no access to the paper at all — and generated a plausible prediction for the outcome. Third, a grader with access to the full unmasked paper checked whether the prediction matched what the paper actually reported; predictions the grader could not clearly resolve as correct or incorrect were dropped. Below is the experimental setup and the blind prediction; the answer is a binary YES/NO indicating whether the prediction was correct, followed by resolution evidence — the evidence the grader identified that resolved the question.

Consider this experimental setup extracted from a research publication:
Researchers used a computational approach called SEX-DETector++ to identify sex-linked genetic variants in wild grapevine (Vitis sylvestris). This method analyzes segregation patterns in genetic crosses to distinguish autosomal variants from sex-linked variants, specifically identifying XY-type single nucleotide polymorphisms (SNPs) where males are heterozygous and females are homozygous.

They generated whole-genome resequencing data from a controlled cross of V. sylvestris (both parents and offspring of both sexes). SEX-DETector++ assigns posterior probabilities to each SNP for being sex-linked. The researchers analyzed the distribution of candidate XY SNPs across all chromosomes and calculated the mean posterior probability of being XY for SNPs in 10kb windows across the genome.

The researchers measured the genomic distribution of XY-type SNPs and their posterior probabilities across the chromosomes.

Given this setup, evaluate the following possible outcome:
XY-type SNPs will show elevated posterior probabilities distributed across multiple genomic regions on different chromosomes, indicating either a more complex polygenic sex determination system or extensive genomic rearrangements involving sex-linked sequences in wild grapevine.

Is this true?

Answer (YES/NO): NO